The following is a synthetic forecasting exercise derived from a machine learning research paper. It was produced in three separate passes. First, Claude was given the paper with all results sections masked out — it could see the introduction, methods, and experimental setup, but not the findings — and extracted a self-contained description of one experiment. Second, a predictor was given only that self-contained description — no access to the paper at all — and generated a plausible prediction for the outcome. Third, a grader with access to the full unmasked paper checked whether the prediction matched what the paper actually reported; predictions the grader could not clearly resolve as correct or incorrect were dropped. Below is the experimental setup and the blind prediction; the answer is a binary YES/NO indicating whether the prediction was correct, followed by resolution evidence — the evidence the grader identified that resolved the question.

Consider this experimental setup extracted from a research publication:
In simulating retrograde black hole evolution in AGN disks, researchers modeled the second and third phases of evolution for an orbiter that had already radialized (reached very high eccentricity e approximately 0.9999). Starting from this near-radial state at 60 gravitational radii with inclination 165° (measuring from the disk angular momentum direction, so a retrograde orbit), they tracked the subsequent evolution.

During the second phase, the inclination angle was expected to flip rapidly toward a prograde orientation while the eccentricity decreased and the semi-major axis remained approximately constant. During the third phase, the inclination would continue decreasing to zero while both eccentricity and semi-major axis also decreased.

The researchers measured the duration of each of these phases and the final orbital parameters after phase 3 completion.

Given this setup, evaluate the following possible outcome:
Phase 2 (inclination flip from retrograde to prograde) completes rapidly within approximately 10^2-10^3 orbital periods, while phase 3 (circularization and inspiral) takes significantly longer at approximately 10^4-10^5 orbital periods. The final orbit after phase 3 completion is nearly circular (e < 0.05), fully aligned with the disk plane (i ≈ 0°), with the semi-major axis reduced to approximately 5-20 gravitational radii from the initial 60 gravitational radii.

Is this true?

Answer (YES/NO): NO